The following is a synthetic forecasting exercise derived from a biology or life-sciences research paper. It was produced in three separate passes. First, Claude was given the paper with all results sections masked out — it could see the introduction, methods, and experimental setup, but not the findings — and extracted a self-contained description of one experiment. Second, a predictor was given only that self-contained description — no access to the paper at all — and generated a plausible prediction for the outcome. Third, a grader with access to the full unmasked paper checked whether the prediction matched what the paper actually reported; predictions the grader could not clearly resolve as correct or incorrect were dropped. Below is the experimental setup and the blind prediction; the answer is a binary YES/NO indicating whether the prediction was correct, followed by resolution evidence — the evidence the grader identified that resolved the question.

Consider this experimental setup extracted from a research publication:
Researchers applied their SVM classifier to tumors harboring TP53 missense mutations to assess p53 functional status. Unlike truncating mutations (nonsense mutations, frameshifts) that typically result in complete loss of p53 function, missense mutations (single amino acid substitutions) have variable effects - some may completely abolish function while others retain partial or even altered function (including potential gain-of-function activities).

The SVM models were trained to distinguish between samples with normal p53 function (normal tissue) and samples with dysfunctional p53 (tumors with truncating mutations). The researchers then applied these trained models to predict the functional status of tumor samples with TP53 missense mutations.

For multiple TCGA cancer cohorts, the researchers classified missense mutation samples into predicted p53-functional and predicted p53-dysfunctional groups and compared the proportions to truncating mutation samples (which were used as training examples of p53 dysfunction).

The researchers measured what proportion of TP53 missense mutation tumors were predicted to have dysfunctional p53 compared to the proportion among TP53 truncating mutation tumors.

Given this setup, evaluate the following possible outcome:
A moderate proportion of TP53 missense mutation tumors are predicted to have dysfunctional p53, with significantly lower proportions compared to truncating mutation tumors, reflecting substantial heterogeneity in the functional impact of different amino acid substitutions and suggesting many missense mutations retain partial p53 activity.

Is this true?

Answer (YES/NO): NO